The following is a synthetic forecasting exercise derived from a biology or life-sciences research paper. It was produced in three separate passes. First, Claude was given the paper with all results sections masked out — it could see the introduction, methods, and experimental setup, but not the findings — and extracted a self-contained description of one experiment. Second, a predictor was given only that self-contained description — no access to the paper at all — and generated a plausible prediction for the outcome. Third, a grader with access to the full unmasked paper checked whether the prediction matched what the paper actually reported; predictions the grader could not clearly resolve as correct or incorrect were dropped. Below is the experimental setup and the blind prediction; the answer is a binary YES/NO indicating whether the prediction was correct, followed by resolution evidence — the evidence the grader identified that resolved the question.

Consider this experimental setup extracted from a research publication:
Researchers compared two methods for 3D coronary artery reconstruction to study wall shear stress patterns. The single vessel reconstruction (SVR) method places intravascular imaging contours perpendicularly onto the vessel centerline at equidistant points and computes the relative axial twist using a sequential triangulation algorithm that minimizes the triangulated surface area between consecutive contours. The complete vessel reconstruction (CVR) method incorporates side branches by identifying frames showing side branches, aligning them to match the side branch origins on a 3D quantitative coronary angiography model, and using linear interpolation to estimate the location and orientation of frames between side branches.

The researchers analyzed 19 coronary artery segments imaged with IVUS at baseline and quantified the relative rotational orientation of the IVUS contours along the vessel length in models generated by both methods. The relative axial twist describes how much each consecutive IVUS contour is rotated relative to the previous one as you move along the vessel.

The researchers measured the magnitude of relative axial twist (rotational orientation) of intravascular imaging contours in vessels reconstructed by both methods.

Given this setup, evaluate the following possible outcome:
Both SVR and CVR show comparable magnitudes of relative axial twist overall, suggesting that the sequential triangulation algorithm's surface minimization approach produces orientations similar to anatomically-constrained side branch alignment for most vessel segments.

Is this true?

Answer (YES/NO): NO